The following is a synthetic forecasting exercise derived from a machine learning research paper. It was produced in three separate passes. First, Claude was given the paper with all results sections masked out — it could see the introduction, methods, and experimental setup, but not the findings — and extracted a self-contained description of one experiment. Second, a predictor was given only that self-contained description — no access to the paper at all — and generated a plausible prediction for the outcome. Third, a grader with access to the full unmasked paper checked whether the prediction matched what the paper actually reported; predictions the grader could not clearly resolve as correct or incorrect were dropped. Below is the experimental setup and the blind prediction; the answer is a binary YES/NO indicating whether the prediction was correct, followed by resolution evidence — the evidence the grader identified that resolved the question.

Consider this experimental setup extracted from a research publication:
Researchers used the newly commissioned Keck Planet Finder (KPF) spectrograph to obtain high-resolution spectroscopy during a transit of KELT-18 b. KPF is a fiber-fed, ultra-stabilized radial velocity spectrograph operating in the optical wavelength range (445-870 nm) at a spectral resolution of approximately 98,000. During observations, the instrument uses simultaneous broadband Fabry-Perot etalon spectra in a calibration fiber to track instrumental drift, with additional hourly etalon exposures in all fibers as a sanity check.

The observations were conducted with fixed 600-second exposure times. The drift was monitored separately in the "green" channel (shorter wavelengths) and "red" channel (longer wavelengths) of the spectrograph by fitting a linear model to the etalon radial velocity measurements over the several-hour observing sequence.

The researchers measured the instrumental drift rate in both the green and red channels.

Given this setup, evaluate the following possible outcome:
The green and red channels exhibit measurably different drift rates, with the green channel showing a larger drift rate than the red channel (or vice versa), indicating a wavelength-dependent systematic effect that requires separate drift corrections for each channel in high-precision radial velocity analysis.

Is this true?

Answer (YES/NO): YES